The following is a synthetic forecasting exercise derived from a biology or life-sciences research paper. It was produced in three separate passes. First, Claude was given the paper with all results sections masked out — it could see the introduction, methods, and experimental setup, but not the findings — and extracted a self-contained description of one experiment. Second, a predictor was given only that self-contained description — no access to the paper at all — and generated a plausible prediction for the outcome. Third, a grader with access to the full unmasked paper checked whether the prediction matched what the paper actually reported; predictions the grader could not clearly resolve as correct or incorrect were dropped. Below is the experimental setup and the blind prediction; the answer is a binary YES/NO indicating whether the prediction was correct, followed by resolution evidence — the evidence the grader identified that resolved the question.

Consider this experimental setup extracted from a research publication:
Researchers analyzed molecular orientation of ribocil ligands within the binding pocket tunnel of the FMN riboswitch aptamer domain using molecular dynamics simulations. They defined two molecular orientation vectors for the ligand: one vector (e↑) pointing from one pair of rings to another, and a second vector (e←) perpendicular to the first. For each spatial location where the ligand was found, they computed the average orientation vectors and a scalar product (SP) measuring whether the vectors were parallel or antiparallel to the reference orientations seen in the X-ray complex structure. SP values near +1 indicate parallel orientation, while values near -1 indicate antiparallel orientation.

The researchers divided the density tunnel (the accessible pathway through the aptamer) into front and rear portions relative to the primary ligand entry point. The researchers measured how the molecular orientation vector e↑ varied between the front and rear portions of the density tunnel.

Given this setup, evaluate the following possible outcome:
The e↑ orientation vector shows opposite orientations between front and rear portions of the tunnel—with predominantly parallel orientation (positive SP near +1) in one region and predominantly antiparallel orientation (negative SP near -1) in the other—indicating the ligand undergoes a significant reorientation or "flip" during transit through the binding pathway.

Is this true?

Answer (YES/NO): YES